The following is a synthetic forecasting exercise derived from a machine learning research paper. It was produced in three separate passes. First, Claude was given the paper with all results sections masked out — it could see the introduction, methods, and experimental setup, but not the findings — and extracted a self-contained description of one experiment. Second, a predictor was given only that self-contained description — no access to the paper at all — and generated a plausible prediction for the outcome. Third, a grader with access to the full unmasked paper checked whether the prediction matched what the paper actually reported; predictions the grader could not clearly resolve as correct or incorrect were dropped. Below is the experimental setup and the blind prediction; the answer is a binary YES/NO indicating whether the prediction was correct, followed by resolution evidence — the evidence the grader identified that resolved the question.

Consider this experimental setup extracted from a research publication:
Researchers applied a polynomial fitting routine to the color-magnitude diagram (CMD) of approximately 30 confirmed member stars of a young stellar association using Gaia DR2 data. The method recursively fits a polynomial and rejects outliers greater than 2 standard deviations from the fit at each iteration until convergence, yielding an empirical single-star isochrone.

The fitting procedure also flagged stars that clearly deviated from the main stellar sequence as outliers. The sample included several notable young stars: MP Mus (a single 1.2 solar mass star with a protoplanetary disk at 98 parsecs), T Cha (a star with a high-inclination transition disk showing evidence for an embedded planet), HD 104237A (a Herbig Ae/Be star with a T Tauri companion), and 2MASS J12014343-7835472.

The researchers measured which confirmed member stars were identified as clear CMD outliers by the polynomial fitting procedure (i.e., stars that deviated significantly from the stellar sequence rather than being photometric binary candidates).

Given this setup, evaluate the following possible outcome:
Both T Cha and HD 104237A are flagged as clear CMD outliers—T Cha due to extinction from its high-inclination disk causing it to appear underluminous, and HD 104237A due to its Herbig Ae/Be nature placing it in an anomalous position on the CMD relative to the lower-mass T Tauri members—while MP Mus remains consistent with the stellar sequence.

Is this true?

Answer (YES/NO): NO